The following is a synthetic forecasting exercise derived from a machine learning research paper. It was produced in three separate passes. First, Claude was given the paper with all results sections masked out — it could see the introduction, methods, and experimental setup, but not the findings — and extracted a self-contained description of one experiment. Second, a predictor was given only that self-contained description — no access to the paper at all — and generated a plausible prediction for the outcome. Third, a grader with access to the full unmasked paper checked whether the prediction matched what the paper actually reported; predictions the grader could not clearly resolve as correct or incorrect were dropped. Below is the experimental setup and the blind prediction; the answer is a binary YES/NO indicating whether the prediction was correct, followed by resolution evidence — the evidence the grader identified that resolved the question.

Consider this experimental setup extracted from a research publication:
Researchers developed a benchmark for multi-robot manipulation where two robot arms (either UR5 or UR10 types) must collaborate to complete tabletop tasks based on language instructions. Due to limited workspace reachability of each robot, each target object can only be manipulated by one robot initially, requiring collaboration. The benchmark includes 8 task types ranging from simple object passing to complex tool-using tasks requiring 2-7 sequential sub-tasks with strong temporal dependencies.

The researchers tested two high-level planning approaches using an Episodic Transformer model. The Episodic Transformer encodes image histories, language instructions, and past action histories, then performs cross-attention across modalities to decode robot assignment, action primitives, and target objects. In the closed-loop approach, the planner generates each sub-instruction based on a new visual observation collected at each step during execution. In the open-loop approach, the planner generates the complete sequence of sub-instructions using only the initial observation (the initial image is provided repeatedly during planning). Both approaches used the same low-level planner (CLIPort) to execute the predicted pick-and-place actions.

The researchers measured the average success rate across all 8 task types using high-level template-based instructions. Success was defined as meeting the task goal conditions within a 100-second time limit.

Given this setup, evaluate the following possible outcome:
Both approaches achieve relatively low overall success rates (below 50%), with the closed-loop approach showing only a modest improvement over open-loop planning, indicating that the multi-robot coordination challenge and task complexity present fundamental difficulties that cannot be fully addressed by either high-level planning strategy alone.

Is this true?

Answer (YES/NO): YES